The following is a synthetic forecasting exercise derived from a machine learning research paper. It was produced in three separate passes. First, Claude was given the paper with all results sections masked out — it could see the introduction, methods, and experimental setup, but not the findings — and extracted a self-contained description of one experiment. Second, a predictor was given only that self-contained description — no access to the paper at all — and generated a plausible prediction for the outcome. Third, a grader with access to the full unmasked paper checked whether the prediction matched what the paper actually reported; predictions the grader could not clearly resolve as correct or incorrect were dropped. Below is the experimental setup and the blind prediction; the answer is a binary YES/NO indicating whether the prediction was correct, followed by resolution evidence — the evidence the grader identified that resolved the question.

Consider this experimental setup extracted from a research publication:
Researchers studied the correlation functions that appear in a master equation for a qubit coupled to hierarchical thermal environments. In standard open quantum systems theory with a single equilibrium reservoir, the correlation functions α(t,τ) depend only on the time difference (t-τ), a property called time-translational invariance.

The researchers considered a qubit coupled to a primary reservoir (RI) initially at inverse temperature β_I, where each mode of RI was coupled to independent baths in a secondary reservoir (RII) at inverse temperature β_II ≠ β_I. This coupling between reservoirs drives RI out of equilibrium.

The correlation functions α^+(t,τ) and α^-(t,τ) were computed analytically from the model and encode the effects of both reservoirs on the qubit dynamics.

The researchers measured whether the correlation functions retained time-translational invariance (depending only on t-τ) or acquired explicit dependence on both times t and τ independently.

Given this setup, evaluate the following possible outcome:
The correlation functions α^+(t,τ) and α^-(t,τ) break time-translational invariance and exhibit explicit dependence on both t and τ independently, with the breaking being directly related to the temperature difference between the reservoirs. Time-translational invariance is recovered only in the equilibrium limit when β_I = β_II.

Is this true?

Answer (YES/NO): NO